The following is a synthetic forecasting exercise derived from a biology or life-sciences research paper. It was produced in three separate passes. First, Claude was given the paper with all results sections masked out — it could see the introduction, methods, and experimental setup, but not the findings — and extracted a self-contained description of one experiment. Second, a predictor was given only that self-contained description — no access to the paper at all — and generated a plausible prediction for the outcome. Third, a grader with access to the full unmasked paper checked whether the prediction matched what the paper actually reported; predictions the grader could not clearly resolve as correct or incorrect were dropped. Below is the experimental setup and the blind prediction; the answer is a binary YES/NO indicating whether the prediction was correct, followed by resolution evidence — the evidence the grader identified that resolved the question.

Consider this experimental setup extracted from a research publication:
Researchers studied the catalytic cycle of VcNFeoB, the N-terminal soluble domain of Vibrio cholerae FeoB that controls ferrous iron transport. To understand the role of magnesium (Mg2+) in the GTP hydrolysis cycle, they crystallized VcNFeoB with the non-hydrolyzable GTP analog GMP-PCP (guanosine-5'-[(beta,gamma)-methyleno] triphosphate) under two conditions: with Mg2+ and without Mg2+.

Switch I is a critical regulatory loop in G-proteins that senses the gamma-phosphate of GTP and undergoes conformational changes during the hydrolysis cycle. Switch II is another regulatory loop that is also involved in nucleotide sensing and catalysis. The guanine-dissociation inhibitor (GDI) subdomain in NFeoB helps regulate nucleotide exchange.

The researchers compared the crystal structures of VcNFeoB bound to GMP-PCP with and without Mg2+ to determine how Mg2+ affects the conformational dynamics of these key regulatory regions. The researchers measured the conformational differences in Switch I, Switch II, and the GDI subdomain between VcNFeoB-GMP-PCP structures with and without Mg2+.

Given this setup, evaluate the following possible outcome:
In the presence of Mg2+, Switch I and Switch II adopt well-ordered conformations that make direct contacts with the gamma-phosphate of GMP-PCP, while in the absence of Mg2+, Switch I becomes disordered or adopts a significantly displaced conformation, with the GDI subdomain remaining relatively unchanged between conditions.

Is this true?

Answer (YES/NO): NO